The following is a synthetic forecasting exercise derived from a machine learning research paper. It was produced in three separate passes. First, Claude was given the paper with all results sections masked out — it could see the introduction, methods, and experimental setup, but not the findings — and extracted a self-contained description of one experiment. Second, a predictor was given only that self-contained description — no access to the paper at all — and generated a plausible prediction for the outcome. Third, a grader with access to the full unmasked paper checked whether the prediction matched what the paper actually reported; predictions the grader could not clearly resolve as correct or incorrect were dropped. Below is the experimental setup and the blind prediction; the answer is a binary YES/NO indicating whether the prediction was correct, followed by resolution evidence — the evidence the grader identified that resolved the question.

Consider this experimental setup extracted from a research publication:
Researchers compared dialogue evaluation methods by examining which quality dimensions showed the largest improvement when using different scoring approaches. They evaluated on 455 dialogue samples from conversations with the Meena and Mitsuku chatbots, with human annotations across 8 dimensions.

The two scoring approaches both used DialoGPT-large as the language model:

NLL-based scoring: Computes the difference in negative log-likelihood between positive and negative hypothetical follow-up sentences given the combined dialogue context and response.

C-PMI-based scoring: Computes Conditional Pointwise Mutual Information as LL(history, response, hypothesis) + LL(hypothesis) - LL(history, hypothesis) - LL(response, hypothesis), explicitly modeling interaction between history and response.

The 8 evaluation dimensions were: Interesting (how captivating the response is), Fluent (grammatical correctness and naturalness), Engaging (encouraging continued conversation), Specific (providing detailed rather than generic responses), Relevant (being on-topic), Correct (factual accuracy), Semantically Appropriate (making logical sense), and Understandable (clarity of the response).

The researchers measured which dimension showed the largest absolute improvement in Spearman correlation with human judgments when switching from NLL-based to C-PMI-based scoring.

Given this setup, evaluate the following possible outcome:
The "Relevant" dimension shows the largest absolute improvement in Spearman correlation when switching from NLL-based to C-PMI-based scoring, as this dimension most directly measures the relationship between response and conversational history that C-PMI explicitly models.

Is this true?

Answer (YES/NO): NO